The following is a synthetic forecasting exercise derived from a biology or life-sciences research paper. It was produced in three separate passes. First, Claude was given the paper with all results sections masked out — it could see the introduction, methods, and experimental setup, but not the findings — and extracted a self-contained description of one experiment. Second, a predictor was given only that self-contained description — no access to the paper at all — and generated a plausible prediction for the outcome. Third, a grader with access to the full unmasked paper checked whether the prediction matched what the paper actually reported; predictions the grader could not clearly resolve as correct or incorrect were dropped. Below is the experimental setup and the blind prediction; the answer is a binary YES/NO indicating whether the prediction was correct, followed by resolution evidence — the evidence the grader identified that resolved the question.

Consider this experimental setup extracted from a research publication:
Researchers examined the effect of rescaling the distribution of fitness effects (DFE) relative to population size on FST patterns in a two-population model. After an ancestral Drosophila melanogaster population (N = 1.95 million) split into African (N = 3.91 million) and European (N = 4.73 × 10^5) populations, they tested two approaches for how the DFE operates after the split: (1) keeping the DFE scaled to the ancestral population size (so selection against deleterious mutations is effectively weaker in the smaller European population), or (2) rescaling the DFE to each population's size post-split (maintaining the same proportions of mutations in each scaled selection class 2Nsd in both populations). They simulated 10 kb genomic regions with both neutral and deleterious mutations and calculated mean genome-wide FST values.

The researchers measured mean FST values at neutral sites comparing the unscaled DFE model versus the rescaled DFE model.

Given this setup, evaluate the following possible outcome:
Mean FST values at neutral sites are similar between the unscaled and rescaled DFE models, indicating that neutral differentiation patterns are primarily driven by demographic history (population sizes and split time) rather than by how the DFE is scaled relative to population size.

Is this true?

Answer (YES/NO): NO